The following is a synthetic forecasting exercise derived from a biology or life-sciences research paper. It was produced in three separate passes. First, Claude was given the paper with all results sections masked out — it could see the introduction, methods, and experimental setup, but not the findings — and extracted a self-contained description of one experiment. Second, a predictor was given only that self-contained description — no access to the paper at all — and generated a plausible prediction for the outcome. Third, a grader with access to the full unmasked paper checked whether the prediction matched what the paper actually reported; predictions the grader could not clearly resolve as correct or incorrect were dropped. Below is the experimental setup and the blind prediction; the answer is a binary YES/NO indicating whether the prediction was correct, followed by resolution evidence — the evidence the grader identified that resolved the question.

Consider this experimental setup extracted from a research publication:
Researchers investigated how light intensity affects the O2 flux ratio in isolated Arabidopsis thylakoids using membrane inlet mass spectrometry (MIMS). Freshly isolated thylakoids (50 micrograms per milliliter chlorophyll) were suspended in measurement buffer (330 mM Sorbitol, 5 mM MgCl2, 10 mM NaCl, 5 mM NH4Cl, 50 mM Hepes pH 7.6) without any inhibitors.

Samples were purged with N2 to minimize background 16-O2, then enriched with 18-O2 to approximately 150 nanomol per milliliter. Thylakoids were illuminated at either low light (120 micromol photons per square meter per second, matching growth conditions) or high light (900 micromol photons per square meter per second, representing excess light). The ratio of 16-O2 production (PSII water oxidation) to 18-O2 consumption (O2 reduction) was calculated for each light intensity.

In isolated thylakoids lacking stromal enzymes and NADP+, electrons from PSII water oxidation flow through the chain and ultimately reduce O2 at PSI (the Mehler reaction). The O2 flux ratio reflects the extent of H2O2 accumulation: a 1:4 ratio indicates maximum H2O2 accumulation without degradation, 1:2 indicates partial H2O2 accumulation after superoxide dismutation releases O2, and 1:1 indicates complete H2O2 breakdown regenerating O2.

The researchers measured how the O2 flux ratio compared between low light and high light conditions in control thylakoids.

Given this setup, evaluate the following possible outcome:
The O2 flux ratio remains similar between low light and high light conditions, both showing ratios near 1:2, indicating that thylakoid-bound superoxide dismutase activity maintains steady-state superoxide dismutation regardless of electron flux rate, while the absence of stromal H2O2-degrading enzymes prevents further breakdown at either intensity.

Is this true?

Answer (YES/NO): YES